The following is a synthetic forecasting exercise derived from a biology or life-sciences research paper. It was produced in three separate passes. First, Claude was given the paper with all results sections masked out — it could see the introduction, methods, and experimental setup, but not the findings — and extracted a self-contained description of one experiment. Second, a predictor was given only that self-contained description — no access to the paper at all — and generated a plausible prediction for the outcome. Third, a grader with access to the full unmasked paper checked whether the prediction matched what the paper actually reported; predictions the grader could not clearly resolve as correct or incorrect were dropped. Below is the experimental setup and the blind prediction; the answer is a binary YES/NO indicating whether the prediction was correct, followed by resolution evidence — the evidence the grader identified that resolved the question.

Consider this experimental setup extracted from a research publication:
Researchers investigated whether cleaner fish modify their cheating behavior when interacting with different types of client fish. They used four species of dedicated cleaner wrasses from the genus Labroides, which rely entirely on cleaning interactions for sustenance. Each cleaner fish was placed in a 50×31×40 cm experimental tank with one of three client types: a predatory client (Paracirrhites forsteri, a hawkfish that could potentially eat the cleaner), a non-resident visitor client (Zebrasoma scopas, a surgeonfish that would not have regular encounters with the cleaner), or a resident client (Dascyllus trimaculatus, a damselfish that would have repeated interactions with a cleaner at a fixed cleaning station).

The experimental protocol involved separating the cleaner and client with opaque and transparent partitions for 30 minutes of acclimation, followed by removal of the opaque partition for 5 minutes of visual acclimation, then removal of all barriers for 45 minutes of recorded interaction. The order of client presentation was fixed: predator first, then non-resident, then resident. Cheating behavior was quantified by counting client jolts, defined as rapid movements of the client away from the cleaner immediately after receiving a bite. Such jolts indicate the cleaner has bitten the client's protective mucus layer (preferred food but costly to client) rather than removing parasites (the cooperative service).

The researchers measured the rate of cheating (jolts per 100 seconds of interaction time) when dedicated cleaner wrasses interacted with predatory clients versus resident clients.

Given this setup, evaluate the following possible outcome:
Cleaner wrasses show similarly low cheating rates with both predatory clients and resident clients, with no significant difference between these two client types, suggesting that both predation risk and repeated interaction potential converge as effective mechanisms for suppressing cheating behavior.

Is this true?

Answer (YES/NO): NO